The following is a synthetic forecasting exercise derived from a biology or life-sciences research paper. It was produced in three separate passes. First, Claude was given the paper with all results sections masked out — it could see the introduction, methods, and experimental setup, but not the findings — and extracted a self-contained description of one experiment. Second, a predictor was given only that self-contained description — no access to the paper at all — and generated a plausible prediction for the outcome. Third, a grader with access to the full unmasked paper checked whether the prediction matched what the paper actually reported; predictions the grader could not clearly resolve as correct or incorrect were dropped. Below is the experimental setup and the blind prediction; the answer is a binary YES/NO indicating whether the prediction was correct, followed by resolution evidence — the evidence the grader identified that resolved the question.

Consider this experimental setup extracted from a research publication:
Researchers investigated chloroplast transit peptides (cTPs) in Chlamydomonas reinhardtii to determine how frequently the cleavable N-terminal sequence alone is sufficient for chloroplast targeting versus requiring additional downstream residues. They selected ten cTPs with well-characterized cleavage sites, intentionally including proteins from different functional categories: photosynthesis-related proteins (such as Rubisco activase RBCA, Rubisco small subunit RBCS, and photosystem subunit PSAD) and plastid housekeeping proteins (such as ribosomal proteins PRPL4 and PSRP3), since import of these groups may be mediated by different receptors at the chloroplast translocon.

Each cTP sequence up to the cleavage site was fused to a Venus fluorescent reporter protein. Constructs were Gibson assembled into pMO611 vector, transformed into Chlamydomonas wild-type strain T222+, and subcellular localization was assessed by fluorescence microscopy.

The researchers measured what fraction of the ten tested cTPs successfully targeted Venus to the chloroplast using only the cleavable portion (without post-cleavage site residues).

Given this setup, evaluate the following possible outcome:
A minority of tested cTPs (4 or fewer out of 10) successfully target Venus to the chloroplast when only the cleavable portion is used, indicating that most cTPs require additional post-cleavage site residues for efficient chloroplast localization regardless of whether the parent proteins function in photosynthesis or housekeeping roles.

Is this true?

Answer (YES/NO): YES